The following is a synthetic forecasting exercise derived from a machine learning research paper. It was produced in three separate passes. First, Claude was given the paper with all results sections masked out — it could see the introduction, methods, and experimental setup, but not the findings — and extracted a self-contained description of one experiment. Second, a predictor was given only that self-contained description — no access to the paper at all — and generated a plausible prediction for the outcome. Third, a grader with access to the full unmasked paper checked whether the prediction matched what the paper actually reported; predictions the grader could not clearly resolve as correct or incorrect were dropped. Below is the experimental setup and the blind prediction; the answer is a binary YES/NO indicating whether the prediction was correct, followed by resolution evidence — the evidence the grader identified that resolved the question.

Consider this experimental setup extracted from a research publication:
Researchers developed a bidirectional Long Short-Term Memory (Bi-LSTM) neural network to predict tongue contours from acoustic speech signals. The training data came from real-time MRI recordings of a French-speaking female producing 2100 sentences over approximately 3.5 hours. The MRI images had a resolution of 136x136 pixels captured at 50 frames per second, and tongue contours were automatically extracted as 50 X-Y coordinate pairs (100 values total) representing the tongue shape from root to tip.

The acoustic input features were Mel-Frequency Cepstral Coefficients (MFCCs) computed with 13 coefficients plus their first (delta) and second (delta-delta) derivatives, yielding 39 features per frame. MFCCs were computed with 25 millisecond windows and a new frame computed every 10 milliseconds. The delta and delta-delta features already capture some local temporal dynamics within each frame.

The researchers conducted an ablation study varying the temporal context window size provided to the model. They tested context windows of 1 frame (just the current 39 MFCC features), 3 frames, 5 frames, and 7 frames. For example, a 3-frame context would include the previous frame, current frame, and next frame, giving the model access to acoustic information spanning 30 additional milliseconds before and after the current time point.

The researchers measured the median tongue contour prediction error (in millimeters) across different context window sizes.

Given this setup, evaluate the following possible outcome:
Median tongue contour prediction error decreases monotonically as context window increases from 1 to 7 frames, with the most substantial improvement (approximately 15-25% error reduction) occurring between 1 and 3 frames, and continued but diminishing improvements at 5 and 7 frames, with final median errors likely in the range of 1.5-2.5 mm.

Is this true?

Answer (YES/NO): NO